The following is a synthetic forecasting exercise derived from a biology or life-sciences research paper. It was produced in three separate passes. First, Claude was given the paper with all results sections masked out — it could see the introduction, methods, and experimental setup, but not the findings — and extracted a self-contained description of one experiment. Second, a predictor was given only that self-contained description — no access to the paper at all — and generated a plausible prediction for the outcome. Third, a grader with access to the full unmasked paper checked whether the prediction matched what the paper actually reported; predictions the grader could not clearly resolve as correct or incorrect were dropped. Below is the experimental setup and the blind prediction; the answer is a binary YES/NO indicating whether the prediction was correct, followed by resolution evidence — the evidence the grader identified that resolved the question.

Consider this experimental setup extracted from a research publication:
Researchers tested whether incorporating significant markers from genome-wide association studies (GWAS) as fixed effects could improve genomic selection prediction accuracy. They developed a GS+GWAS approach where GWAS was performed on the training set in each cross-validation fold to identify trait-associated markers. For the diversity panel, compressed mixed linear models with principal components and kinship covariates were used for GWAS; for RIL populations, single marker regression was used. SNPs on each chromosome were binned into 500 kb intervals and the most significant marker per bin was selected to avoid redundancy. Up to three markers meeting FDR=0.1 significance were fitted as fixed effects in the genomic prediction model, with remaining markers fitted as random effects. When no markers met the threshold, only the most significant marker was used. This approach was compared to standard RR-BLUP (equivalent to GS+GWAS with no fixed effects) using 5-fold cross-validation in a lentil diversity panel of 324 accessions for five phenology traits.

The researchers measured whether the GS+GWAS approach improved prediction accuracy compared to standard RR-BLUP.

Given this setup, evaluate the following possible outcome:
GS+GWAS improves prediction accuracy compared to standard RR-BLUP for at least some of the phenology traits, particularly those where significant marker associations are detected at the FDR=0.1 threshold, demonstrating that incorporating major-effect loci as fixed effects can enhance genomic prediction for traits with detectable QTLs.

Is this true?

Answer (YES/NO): NO